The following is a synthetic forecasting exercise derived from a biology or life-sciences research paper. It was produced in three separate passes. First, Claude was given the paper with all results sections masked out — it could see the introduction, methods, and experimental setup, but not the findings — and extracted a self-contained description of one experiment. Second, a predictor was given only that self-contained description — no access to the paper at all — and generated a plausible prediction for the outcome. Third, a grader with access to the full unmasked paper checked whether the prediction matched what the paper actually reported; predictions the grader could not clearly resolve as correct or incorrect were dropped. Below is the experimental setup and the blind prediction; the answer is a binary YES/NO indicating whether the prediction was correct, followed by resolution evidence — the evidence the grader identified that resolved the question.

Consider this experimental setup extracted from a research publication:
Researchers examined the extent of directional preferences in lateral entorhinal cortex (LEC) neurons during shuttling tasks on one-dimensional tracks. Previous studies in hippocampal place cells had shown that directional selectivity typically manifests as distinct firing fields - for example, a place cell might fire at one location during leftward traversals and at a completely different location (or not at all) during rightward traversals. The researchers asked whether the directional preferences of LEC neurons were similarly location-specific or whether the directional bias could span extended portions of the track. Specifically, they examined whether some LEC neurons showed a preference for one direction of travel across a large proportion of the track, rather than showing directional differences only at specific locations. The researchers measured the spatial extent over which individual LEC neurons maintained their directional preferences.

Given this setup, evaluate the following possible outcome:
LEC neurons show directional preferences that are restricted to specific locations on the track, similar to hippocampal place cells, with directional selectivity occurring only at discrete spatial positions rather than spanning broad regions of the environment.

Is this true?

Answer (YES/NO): NO